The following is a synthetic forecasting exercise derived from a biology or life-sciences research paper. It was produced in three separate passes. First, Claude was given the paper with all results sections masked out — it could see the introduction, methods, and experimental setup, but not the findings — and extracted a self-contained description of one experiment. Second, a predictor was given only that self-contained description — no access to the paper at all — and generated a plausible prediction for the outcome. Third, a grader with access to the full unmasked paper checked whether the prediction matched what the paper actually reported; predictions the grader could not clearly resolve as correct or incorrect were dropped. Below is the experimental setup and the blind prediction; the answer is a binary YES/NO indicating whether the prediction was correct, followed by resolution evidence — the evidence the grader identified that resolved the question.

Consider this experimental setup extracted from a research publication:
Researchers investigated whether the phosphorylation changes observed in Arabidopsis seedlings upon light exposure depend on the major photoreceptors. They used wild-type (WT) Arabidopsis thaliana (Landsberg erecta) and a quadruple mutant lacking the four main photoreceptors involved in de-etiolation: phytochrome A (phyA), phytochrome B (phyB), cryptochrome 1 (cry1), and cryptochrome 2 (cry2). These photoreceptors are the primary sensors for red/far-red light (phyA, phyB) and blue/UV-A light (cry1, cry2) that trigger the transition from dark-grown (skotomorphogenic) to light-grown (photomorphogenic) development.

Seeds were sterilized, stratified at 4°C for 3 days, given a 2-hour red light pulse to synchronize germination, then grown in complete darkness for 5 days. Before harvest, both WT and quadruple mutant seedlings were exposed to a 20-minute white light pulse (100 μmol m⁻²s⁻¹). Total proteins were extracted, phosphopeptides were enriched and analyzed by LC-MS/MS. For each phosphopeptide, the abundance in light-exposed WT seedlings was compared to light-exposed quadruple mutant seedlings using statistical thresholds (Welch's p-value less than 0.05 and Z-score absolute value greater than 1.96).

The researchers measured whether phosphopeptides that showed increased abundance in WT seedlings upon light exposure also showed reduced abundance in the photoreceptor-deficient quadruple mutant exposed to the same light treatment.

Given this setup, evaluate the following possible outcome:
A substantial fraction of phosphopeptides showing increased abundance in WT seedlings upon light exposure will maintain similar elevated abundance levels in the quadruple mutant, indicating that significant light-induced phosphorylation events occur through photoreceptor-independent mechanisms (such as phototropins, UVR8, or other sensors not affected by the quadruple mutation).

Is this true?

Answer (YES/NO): YES